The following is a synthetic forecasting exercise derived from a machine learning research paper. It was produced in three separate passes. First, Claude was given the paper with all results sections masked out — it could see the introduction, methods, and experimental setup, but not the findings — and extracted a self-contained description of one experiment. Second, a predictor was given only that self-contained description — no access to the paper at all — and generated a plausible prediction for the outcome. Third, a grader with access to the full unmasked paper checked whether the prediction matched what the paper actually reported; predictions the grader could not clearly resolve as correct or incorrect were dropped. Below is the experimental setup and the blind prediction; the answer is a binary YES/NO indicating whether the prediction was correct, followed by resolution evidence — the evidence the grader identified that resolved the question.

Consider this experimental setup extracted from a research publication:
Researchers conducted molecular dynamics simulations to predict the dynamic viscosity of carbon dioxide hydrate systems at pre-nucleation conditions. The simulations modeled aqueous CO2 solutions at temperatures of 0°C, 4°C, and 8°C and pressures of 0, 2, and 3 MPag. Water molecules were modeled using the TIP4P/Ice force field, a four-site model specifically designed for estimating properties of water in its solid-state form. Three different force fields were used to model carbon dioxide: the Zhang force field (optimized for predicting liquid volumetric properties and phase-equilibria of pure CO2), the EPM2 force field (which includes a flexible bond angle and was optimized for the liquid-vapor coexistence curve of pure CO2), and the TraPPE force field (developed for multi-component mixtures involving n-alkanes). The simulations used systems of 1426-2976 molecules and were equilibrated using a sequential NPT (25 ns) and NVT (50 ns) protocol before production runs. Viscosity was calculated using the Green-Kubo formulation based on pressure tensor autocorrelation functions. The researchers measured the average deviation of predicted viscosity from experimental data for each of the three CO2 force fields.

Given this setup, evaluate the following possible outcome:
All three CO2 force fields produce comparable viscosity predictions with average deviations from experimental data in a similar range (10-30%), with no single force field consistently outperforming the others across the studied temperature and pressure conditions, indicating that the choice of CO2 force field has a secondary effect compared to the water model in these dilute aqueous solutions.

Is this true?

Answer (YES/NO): NO